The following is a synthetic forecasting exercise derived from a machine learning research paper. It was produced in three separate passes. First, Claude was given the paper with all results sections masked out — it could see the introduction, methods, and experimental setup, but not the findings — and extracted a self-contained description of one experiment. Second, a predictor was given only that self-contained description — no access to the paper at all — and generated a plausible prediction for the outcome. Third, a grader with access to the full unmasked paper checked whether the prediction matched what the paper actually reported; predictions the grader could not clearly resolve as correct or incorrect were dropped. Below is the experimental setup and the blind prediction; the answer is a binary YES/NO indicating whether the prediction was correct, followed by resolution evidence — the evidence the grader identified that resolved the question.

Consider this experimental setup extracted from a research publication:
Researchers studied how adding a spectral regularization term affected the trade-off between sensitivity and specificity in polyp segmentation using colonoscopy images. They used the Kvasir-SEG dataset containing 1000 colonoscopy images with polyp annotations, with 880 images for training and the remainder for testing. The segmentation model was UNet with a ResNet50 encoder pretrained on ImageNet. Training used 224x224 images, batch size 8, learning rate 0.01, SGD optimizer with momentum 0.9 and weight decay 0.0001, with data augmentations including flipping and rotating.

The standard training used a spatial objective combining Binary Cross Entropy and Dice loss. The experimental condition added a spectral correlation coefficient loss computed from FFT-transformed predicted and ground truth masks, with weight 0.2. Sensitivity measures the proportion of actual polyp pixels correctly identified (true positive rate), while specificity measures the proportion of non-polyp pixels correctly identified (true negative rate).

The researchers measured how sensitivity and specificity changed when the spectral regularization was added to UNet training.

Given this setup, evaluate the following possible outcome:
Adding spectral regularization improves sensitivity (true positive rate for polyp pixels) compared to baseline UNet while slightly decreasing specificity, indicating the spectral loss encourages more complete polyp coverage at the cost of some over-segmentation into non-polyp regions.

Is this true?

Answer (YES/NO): YES